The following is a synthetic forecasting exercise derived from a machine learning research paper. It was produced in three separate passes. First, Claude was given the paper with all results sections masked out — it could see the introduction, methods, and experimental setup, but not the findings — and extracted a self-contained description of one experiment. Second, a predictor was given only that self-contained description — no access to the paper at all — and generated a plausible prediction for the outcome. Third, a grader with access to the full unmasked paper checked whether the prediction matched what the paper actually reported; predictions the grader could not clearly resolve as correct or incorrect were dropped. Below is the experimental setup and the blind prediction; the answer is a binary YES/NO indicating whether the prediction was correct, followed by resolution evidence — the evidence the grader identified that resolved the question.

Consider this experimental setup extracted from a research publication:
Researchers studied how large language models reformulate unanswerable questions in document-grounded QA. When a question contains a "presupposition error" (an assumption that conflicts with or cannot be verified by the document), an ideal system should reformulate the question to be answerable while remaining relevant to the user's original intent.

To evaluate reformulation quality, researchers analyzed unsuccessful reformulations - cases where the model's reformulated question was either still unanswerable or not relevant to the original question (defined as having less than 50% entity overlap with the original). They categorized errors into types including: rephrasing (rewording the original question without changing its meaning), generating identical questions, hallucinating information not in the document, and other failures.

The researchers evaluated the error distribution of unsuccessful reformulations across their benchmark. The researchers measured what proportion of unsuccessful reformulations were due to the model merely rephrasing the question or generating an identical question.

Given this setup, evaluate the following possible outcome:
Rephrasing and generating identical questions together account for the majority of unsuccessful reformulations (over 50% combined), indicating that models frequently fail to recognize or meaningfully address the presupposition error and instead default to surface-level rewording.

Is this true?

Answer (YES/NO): YES